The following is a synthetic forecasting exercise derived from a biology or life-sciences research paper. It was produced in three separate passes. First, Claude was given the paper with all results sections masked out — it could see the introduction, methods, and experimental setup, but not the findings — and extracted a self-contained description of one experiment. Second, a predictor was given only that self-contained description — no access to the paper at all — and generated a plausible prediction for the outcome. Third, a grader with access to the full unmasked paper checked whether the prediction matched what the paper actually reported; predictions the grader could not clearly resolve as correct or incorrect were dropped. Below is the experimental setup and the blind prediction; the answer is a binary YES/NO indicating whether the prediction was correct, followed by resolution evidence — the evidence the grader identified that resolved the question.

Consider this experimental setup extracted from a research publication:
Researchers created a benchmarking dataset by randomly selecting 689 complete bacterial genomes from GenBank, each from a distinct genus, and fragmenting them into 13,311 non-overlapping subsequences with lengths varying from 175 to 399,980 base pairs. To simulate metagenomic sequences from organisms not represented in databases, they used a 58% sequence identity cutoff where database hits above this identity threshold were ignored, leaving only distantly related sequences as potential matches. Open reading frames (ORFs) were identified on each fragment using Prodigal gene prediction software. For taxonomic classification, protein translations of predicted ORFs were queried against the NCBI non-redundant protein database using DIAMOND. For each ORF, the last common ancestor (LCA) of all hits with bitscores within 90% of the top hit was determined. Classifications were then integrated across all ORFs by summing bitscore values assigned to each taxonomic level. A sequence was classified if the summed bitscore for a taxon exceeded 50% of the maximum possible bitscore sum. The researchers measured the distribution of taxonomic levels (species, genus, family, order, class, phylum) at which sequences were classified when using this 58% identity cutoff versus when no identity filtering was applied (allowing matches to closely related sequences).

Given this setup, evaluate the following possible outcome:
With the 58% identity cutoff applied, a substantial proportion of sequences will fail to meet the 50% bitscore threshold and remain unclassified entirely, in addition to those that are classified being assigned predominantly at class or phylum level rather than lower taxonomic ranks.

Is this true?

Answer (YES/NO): NO